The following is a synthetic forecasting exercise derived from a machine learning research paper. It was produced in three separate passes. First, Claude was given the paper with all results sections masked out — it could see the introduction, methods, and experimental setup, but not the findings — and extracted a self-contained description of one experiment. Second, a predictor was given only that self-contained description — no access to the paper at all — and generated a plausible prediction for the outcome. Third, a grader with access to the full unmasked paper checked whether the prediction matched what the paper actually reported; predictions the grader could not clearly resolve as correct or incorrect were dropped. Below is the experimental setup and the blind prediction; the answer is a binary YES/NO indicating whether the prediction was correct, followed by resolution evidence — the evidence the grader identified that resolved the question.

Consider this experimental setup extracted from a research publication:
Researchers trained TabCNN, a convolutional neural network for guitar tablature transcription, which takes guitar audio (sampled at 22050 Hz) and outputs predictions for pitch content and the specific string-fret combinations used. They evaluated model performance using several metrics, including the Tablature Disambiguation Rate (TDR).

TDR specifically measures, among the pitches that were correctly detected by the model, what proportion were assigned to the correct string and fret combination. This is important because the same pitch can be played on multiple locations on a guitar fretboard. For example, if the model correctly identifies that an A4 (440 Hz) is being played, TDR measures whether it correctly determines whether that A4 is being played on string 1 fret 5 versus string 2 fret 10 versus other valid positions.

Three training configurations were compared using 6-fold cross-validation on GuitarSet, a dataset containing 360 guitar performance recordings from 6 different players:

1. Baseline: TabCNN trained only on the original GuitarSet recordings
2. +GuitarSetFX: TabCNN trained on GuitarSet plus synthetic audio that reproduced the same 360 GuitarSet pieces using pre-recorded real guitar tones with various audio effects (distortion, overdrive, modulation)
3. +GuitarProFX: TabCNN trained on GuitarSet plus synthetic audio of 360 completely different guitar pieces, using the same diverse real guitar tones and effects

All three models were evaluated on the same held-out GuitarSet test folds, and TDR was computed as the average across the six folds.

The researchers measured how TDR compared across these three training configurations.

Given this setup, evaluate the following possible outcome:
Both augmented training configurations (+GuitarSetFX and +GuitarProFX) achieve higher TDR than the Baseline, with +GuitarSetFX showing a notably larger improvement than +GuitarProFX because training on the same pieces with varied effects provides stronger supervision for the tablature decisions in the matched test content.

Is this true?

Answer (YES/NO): NO